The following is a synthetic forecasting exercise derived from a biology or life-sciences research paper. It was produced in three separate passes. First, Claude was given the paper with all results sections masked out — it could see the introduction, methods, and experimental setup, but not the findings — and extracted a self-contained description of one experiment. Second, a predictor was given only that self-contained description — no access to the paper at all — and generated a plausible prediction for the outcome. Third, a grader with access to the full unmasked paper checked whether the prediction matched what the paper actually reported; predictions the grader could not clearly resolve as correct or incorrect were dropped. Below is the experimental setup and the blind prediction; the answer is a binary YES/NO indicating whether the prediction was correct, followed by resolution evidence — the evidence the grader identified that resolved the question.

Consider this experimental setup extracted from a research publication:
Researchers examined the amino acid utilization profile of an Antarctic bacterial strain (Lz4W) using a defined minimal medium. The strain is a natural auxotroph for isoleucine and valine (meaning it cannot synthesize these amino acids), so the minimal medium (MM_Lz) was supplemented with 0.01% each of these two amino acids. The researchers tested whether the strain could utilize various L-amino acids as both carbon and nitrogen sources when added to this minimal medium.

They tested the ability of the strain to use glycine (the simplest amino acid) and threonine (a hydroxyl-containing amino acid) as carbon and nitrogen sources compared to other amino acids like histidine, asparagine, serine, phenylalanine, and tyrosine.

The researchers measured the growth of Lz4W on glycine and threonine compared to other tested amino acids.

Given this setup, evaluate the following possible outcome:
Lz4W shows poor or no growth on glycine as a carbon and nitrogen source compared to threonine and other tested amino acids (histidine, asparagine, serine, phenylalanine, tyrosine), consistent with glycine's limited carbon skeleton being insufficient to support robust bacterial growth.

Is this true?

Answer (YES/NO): NO